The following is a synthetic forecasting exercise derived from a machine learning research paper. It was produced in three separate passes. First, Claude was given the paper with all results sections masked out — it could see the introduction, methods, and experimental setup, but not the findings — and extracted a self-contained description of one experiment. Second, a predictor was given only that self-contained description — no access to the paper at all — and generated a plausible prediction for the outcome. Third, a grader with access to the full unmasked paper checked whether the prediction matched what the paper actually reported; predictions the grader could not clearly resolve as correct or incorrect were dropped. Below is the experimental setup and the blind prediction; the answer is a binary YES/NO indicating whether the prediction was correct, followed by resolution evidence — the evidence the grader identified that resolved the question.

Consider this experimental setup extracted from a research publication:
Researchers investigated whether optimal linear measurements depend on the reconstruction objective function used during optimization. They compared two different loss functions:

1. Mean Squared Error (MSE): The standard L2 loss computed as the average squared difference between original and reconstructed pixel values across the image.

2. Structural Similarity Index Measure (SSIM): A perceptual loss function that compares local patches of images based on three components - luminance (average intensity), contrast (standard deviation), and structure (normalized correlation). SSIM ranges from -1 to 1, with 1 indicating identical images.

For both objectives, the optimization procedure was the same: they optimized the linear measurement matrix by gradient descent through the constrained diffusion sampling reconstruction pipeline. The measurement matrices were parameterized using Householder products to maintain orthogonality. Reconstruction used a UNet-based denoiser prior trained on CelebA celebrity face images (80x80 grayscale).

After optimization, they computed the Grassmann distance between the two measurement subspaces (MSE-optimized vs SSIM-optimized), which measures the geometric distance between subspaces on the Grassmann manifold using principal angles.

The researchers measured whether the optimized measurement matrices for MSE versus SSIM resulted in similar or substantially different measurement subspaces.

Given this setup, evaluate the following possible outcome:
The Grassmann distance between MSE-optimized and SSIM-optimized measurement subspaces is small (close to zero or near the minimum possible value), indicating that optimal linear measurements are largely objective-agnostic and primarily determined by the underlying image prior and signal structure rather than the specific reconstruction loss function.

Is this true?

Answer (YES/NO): NO